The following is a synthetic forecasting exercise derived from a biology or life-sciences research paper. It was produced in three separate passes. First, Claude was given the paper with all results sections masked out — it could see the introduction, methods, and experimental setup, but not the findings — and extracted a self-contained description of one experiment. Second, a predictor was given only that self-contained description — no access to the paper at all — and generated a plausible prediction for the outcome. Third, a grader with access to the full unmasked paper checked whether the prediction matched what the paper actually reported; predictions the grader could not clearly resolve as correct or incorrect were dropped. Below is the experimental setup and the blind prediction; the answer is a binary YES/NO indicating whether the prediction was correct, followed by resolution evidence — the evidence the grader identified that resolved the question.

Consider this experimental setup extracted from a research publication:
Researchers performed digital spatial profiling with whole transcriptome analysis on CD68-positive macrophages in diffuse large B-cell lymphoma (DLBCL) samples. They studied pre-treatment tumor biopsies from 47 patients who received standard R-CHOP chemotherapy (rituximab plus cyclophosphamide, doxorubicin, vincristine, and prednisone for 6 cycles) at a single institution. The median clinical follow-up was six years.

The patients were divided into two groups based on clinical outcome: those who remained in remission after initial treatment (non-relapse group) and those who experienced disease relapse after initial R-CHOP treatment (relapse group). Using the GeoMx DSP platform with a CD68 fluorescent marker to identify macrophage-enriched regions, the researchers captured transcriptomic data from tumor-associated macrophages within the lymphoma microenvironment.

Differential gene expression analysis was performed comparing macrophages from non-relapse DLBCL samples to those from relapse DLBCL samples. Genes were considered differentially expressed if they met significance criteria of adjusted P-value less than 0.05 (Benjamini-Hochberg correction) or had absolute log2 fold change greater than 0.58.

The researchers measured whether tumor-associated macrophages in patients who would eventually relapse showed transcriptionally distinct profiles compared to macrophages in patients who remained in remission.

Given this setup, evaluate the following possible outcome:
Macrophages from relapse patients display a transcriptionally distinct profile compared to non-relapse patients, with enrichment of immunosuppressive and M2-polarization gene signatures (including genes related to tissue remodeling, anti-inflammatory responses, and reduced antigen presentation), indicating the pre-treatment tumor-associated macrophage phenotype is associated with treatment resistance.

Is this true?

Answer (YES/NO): NO